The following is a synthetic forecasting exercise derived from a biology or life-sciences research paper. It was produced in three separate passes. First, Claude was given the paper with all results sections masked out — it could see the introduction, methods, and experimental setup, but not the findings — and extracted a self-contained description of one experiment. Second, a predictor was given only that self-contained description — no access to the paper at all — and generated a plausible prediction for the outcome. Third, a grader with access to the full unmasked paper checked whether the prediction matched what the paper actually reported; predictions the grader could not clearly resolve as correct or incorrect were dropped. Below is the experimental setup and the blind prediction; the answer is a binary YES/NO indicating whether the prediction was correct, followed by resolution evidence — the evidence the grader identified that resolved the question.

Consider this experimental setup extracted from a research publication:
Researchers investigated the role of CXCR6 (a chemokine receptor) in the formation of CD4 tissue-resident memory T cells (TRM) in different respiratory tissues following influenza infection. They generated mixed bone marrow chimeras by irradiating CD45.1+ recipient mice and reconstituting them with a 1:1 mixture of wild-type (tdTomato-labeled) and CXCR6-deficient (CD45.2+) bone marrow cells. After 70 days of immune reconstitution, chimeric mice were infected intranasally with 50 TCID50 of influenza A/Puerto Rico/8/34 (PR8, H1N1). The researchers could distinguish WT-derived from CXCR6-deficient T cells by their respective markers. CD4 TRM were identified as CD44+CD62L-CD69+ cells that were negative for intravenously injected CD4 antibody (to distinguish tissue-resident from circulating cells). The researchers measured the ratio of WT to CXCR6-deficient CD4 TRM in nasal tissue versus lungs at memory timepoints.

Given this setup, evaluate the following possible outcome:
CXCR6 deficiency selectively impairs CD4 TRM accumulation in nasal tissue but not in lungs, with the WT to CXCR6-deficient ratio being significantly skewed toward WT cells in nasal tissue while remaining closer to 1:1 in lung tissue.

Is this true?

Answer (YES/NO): NO